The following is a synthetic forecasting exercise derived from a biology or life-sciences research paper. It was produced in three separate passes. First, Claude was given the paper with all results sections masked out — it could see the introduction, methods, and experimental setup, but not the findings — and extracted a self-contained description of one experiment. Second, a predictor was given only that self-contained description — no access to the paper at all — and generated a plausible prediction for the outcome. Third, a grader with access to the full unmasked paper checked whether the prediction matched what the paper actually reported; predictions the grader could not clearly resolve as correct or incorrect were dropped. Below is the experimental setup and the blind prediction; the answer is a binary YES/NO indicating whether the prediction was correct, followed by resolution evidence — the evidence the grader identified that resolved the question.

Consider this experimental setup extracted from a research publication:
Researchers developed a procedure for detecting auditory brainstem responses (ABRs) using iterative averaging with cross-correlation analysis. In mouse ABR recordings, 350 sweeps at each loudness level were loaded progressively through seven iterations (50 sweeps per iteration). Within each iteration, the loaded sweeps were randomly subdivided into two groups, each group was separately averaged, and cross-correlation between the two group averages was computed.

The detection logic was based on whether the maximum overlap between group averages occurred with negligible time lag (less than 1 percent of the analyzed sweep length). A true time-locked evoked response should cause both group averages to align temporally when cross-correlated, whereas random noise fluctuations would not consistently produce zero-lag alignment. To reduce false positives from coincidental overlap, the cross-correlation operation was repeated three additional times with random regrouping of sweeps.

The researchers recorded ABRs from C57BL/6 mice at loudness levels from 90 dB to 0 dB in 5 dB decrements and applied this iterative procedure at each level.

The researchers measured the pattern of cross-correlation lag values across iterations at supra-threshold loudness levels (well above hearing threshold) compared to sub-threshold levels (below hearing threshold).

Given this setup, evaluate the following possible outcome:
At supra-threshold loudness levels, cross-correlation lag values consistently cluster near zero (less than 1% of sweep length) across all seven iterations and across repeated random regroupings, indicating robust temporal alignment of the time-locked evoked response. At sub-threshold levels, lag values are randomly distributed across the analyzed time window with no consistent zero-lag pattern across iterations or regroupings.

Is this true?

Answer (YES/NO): YES